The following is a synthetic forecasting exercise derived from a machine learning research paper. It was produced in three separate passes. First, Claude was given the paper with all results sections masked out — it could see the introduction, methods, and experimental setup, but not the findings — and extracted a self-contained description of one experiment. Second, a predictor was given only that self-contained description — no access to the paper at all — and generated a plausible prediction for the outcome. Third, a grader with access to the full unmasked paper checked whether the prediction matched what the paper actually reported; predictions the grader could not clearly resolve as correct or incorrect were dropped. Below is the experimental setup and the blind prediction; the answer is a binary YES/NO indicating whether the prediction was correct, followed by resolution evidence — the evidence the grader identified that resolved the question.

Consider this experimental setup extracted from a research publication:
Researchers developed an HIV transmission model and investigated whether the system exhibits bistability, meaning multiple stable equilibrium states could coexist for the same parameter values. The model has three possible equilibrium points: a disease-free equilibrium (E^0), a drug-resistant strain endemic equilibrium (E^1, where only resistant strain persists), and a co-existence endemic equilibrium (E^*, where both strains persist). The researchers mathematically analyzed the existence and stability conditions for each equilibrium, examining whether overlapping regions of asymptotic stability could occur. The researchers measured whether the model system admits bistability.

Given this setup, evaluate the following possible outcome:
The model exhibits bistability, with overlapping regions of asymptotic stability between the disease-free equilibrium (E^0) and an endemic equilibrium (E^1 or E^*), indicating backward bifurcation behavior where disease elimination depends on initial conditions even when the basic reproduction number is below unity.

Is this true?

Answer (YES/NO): NO